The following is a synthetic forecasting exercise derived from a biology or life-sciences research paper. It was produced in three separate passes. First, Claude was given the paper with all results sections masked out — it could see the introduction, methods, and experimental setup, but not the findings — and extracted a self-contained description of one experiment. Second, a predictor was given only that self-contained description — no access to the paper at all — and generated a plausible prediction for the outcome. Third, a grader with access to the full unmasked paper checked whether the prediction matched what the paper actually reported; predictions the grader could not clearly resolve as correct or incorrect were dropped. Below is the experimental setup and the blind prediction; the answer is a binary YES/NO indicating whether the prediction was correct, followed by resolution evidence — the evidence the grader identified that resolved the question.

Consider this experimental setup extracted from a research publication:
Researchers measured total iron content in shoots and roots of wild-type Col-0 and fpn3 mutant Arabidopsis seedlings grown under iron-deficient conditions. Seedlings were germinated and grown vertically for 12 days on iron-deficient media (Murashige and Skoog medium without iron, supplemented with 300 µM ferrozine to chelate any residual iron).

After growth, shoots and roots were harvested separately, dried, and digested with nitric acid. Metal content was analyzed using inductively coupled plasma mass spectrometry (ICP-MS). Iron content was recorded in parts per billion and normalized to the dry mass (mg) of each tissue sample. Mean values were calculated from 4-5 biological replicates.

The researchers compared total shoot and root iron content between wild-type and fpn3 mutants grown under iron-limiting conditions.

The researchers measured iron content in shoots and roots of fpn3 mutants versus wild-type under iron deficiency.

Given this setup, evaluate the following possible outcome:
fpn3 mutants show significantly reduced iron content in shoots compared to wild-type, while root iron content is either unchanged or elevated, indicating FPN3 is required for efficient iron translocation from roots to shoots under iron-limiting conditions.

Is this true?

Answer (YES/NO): NO